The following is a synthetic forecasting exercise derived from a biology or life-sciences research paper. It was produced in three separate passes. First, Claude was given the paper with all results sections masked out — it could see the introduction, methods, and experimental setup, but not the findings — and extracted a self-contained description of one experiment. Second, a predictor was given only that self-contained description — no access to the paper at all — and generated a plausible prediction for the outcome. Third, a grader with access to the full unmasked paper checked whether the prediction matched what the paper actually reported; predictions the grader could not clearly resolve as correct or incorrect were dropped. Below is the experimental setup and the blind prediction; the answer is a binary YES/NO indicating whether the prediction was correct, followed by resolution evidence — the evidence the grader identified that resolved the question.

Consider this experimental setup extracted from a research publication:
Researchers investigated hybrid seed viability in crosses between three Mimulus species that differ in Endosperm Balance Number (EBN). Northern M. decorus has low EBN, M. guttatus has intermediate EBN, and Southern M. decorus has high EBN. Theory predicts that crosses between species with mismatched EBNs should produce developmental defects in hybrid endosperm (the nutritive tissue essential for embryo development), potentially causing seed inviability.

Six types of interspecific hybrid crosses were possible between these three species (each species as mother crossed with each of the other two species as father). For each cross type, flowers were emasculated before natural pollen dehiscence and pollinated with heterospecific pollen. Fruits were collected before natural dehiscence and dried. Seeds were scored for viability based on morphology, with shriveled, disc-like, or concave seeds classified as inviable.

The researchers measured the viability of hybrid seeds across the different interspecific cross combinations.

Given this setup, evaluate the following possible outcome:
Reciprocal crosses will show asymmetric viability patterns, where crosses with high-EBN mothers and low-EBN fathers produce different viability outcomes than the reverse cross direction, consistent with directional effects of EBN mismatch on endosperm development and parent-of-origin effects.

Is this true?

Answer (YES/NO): NO